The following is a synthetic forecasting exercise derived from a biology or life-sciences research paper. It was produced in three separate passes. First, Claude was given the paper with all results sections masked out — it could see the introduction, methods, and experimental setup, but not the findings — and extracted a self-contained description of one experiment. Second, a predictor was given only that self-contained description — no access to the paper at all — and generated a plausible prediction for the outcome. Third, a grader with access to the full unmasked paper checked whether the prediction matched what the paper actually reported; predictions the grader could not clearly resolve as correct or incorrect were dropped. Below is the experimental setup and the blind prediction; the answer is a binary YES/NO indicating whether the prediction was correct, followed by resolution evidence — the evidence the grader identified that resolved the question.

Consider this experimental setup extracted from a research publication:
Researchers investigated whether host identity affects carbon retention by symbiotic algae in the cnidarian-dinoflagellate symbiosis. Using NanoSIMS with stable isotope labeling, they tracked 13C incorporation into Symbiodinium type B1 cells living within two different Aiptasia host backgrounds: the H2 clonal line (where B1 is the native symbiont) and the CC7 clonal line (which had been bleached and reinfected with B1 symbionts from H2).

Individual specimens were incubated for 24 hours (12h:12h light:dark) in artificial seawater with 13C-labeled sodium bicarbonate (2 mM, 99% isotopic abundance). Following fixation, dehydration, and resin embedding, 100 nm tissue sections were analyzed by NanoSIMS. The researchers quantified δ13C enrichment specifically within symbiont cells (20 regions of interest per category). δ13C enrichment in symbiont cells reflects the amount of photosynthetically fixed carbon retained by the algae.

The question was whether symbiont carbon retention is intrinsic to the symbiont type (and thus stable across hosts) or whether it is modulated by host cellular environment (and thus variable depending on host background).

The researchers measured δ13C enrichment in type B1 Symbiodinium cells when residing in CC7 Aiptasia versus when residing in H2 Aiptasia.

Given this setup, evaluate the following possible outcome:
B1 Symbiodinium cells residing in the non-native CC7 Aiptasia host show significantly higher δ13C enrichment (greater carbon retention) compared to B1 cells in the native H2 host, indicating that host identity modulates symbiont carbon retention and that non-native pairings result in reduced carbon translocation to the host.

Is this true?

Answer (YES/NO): NO